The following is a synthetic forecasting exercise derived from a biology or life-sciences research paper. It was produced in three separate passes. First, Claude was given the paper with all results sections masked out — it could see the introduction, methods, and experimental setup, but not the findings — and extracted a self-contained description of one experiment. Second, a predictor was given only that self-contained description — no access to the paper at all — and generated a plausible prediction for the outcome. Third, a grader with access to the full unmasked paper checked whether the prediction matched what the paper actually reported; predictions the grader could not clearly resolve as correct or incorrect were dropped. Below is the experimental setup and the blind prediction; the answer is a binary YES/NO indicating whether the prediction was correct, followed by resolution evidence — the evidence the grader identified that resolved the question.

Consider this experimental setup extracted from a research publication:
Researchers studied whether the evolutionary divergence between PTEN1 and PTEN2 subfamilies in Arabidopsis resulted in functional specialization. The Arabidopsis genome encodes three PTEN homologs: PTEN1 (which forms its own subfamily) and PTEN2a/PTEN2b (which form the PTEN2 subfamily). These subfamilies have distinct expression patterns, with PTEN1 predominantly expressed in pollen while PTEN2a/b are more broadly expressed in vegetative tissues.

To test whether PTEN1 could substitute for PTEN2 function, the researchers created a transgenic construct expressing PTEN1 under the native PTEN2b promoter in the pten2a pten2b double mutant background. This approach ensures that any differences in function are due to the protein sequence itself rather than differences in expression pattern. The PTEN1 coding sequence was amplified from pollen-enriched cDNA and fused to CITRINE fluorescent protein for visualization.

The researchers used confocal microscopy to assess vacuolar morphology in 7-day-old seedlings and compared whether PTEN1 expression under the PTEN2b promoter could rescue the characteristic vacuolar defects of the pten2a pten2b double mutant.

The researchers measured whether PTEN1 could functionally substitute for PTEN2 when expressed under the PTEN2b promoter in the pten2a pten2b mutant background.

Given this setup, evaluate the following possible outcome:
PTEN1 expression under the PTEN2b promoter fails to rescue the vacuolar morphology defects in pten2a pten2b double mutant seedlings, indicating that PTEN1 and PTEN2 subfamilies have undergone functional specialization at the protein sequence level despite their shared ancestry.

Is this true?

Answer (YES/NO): YES